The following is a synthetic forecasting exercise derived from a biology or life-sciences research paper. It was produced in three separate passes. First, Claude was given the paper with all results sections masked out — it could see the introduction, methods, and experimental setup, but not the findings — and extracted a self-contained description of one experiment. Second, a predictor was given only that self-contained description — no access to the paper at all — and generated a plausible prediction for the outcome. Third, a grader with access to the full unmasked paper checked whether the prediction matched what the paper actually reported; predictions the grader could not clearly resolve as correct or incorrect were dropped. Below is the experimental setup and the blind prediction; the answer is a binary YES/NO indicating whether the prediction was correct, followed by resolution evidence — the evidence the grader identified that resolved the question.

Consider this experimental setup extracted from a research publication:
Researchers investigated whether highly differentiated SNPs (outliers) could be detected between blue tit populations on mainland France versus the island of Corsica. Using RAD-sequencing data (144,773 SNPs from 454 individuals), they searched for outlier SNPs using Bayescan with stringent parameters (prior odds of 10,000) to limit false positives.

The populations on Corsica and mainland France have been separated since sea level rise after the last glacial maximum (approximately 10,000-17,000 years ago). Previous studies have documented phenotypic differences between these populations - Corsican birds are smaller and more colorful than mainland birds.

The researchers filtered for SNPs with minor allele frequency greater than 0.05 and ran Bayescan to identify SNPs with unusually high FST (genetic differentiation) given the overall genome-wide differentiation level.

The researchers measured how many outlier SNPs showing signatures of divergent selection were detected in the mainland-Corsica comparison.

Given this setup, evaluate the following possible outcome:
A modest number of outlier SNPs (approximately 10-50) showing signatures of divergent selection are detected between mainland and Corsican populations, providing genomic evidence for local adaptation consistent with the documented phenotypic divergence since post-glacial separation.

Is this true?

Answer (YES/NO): YES